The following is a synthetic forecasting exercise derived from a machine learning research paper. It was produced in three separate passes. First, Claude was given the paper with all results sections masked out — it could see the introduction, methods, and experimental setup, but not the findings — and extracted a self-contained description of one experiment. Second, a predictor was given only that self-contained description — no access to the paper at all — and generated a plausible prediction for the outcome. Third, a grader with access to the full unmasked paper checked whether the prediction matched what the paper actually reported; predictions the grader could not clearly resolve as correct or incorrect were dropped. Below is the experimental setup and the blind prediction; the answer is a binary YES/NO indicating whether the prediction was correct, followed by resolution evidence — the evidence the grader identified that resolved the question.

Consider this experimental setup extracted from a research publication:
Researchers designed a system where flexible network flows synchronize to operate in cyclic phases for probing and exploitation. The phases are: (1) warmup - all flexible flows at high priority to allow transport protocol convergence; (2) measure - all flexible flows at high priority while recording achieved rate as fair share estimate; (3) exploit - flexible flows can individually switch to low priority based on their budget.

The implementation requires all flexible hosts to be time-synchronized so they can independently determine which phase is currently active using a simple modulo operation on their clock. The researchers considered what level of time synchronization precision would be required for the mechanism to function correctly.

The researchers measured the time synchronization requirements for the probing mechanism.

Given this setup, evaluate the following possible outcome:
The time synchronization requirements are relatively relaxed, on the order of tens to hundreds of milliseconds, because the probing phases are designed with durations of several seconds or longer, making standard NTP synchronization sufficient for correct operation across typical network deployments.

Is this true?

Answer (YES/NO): NO